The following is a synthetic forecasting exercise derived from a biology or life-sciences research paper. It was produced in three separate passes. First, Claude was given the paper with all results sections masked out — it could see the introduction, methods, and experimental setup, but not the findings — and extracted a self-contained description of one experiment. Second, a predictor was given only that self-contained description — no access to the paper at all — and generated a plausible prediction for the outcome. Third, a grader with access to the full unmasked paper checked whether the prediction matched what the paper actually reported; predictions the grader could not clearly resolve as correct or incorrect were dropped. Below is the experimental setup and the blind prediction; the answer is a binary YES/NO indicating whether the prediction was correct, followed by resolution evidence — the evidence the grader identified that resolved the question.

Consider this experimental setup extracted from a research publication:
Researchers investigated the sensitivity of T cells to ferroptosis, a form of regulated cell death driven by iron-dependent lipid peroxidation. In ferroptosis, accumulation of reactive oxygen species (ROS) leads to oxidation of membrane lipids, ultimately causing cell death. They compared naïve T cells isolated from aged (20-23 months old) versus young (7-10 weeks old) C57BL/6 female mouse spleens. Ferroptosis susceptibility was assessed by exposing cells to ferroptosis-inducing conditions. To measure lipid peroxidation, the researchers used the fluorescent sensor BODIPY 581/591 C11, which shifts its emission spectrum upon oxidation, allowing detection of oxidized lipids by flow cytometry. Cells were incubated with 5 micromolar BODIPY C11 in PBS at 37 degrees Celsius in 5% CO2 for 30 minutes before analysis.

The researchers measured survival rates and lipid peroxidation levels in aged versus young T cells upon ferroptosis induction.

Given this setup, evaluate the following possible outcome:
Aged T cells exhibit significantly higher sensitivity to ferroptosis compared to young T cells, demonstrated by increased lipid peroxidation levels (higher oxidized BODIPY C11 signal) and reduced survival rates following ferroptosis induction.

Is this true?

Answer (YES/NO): NO